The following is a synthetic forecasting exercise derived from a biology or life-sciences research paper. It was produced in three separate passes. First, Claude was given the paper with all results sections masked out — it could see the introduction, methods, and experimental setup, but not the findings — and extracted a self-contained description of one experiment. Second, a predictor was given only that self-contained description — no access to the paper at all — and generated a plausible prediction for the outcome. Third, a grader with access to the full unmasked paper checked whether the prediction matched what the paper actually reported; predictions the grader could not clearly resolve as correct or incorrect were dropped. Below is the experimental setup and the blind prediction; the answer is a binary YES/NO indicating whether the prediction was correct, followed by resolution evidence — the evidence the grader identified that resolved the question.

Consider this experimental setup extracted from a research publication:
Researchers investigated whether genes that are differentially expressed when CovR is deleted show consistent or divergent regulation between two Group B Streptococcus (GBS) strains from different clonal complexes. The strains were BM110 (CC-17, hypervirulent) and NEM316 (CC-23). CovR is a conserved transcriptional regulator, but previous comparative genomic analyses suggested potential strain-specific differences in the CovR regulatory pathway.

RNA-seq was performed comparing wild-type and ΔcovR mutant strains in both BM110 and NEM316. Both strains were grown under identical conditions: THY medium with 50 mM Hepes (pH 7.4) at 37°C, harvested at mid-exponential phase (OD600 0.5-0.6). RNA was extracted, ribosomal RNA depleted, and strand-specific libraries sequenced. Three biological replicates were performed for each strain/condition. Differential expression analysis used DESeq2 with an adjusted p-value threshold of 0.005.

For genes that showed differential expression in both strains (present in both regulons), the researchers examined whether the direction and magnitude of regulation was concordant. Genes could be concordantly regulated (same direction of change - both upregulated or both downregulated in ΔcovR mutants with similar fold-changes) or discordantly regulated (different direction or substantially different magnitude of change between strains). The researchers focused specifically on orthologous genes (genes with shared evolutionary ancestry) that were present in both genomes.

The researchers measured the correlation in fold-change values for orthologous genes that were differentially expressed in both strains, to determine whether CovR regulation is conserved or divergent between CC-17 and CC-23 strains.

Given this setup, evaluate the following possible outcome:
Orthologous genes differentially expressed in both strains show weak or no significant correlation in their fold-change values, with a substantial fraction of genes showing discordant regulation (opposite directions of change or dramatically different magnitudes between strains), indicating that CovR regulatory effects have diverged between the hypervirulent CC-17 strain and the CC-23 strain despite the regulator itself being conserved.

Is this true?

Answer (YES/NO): NO